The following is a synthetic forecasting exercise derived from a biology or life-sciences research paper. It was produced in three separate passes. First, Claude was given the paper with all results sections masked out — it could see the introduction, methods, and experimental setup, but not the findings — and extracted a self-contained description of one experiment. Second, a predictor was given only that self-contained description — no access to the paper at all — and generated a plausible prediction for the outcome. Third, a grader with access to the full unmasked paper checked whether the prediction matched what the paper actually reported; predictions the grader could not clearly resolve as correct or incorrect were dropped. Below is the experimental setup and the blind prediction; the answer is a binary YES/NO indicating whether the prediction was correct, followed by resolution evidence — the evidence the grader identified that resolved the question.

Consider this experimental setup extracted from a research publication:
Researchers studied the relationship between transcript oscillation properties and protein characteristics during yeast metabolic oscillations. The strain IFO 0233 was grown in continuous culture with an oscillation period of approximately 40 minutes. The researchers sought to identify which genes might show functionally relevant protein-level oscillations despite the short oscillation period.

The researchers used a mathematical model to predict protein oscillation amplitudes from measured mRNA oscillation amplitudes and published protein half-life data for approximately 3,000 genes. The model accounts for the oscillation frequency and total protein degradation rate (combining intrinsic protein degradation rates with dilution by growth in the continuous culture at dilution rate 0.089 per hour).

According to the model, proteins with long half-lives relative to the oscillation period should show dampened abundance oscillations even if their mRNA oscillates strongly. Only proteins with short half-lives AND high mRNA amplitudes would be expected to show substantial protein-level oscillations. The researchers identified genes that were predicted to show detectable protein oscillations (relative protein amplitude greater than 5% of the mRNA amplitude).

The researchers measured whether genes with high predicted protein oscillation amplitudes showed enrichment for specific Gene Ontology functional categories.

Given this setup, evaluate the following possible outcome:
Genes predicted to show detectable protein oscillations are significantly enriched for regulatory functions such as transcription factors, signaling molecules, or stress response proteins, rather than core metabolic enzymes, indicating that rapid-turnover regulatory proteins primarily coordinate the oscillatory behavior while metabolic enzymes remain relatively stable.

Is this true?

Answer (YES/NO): NO